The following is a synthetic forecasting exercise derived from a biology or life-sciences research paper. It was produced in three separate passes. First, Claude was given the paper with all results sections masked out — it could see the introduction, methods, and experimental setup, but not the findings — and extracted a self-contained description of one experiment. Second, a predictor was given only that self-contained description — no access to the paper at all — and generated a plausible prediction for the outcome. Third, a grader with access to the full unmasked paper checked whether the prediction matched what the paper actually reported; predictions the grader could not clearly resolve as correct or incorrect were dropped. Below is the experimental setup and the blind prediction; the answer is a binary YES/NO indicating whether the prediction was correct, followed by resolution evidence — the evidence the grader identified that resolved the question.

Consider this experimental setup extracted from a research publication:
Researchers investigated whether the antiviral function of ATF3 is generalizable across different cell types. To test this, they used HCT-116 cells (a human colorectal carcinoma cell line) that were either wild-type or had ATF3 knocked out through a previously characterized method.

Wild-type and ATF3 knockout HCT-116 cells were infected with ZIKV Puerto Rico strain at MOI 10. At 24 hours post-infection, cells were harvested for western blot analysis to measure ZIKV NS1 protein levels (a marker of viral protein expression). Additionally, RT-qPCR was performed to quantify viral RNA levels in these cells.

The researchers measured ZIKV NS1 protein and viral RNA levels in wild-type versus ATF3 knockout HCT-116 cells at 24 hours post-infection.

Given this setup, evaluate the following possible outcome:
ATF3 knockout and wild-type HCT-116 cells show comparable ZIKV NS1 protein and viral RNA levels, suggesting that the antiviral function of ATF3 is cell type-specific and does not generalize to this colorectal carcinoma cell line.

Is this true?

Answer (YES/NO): NO